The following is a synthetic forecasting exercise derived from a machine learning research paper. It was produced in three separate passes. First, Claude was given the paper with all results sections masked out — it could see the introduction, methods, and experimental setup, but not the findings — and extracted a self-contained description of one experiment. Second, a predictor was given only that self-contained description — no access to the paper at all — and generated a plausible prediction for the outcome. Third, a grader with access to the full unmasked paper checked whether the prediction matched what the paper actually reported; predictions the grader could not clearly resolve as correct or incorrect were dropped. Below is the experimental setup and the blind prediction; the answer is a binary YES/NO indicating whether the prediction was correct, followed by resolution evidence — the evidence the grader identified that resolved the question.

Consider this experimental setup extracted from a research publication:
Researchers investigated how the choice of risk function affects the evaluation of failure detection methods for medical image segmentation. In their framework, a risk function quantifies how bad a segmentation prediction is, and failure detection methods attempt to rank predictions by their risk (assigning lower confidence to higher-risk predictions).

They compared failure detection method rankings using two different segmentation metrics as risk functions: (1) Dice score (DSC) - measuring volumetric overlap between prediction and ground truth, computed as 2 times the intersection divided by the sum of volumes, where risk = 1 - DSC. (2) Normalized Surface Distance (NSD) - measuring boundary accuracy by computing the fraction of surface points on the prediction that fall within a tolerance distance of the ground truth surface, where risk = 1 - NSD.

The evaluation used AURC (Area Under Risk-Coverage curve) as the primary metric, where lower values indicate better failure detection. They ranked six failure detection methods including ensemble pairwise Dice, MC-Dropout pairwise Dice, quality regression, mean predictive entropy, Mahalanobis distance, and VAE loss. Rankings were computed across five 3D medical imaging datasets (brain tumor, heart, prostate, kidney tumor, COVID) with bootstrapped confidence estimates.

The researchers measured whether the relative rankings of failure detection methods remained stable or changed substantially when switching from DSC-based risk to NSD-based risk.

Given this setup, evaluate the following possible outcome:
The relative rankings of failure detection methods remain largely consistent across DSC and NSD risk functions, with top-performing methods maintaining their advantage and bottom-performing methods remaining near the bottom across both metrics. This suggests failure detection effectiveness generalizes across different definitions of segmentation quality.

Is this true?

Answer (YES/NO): YES